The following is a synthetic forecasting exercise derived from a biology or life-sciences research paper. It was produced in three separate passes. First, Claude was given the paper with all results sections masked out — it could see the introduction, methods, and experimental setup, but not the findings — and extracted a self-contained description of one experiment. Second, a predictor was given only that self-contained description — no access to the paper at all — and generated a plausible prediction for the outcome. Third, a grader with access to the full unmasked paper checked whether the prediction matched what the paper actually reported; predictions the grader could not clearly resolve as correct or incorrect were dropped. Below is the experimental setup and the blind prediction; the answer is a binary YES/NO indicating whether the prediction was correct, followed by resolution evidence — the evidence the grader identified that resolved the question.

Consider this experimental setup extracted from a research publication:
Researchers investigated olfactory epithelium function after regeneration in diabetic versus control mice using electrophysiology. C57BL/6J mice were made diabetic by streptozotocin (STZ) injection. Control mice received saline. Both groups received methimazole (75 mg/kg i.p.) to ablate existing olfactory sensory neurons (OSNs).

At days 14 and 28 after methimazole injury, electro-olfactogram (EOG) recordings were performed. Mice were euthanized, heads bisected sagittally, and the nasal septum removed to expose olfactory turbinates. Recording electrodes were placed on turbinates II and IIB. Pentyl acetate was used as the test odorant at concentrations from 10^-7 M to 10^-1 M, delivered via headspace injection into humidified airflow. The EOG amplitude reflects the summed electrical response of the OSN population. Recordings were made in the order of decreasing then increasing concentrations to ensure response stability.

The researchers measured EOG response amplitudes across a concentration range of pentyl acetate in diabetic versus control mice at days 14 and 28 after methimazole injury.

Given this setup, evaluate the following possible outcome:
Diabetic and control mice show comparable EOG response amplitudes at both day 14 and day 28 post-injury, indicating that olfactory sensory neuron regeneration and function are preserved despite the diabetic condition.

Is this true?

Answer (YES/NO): NO